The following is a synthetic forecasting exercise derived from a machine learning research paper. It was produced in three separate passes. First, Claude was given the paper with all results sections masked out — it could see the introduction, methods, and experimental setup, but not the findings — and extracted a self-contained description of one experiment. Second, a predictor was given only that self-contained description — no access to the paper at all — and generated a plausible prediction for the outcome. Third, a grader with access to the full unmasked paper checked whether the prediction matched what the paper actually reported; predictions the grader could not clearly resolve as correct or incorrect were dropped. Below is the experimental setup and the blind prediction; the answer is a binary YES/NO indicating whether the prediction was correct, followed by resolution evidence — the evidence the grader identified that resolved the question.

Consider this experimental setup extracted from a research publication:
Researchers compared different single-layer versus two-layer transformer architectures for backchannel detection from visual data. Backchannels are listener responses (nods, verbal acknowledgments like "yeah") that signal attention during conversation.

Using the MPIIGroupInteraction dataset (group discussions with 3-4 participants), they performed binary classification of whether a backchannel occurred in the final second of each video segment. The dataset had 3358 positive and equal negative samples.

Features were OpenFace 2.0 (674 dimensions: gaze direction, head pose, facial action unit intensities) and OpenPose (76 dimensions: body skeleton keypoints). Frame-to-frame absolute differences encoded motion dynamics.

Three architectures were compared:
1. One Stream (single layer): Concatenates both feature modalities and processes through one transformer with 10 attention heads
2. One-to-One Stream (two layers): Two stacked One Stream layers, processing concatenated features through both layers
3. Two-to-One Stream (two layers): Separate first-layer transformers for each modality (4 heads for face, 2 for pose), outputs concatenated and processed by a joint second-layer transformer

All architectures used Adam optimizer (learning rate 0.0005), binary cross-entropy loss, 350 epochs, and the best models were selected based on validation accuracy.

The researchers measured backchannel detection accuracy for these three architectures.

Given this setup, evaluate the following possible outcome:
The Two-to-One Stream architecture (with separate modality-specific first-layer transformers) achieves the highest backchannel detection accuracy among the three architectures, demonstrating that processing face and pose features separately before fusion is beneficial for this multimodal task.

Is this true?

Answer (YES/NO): NO